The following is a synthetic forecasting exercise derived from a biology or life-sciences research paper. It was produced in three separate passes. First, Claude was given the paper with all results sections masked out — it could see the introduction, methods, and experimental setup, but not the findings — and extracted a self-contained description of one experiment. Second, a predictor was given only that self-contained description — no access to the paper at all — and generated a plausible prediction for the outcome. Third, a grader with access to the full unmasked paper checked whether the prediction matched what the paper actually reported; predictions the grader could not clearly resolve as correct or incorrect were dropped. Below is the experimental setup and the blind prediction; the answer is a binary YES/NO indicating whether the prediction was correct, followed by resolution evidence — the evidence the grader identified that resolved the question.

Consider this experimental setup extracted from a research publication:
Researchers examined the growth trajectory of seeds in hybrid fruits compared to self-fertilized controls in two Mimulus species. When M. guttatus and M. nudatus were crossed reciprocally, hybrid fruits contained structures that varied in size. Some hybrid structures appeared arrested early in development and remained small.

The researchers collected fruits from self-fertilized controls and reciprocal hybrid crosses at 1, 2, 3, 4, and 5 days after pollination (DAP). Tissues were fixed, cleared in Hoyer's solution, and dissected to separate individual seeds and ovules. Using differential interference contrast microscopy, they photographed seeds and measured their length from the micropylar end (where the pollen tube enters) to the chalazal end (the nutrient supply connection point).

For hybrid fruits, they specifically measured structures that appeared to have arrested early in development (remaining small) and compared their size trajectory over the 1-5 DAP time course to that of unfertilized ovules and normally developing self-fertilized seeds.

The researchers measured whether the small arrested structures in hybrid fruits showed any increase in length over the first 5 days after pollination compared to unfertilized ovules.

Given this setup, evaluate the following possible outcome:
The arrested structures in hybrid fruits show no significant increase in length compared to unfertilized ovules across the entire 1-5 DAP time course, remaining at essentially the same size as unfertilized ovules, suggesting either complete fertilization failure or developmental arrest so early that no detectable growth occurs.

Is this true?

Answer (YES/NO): NO